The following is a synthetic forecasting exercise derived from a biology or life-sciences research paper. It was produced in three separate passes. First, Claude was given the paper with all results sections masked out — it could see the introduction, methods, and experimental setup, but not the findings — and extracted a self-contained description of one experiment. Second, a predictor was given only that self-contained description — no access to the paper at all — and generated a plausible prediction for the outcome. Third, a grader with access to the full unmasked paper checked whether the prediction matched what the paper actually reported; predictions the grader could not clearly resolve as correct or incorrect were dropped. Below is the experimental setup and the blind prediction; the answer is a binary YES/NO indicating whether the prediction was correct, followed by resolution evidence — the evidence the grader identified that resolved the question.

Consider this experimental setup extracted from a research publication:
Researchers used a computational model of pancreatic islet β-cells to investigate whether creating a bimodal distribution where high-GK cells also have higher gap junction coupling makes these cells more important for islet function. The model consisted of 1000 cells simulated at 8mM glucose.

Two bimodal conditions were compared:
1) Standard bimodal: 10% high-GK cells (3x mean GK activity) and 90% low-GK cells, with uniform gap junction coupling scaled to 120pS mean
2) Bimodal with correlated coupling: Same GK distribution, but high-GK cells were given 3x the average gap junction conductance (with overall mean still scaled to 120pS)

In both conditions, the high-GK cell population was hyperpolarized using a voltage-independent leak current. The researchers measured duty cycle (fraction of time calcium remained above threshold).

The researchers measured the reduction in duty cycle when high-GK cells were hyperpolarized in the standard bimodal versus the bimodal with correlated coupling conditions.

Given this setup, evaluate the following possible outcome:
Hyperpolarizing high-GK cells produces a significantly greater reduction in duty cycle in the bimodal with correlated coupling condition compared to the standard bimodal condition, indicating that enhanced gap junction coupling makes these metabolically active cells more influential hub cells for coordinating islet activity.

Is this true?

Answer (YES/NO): NO